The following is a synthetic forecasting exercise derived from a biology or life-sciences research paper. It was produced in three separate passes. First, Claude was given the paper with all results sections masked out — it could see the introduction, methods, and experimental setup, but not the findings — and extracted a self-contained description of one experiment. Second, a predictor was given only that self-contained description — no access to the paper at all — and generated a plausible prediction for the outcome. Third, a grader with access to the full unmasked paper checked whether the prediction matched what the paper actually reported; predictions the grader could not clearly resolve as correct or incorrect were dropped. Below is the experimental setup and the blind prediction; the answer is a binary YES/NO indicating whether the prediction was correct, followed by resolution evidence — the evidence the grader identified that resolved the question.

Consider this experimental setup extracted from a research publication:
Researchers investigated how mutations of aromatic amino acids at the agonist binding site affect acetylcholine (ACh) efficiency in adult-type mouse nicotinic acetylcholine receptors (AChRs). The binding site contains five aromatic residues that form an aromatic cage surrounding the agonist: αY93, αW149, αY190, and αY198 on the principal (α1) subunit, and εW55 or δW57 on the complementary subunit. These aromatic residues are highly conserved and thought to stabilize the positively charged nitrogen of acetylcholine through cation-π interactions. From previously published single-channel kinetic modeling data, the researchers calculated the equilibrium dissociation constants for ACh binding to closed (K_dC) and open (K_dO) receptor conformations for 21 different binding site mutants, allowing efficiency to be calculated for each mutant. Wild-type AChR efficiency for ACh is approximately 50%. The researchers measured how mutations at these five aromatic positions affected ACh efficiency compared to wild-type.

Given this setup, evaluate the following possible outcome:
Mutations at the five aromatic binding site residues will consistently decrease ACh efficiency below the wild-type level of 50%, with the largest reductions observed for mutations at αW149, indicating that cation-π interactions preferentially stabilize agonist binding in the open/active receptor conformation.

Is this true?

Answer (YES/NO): NO